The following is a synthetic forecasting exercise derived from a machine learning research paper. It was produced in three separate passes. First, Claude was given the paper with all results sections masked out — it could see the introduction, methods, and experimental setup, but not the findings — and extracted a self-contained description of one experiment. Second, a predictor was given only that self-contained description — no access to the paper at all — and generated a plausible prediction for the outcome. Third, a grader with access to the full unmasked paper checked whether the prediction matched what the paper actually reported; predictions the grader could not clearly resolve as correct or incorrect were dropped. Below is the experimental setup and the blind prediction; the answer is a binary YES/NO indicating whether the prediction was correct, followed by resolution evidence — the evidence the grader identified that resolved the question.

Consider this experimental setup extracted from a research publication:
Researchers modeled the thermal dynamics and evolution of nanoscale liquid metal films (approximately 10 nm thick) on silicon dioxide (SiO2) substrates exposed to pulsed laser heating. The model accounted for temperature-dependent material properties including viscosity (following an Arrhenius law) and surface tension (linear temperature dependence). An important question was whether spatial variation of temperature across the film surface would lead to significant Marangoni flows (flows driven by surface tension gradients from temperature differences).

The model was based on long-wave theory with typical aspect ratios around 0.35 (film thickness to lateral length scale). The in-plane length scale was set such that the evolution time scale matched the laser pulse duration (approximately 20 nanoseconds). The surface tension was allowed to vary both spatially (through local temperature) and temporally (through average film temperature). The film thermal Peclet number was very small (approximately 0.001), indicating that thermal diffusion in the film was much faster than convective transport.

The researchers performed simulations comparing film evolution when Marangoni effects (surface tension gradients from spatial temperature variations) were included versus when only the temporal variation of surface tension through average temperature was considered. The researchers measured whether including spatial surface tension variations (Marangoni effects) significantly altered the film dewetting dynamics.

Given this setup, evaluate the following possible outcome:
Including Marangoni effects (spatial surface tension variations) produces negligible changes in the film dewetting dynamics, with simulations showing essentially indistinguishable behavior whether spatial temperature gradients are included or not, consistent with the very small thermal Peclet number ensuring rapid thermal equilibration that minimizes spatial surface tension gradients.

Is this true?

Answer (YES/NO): YES